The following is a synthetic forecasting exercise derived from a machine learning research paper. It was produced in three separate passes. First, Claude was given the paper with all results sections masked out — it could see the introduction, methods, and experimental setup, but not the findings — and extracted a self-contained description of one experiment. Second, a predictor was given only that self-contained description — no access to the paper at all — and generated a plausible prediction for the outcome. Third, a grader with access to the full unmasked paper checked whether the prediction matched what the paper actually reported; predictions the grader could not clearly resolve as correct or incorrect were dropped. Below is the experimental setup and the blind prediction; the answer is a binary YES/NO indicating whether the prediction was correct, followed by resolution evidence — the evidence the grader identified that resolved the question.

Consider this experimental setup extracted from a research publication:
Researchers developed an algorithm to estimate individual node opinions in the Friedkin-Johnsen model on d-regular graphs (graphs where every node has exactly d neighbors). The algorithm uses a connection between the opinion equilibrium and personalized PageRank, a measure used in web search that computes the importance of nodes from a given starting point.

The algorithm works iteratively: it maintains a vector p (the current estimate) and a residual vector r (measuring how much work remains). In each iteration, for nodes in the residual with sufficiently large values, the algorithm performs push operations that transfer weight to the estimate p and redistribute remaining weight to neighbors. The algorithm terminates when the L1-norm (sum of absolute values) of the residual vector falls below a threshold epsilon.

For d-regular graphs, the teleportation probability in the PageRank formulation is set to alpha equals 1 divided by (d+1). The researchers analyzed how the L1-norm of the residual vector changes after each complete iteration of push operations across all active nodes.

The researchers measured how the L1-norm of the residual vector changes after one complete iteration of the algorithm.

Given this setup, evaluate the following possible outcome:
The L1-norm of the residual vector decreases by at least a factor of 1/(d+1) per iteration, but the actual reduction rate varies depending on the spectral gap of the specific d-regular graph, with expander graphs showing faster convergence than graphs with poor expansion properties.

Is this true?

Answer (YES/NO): NO